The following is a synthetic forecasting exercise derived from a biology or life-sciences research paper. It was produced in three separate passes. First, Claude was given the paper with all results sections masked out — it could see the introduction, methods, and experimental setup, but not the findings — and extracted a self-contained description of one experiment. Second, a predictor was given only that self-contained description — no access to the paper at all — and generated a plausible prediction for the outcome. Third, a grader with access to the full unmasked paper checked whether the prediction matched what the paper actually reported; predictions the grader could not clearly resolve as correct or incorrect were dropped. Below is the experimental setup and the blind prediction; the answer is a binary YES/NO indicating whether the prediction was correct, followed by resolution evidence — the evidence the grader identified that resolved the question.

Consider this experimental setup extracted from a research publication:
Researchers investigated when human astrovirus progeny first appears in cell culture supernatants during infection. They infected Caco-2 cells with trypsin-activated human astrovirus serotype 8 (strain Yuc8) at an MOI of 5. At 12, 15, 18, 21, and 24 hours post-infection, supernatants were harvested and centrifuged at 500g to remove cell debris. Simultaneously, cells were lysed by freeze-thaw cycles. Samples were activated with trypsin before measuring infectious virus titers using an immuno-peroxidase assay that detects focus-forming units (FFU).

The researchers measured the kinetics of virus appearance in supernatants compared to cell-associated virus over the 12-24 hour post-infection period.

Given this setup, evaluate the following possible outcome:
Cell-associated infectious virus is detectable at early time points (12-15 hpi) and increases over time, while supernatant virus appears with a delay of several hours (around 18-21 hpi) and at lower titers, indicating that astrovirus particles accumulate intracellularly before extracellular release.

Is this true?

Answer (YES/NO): NO